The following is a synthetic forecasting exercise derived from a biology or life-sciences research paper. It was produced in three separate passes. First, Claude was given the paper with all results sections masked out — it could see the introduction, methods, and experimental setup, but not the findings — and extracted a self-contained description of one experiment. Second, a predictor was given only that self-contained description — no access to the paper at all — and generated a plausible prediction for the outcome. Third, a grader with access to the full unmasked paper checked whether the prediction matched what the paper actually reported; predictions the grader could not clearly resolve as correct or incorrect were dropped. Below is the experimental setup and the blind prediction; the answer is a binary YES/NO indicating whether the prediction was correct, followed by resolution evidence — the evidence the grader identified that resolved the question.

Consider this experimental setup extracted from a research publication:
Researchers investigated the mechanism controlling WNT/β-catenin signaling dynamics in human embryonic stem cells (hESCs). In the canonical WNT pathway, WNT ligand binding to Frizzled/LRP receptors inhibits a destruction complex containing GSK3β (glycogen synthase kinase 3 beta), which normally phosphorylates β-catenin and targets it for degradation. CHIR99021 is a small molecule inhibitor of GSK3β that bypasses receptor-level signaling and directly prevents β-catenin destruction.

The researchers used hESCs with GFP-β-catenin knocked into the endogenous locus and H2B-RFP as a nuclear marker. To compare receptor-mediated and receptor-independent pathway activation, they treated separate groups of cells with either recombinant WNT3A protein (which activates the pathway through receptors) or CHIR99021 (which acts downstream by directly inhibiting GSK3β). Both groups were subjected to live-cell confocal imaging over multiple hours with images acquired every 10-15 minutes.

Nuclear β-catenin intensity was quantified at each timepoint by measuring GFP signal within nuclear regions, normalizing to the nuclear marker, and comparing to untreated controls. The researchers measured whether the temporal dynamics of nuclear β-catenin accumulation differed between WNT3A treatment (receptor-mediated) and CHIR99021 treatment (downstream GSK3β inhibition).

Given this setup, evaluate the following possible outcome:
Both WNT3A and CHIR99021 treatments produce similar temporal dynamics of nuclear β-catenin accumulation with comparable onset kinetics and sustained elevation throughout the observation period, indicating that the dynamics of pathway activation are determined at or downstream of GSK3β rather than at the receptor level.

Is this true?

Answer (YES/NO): NO